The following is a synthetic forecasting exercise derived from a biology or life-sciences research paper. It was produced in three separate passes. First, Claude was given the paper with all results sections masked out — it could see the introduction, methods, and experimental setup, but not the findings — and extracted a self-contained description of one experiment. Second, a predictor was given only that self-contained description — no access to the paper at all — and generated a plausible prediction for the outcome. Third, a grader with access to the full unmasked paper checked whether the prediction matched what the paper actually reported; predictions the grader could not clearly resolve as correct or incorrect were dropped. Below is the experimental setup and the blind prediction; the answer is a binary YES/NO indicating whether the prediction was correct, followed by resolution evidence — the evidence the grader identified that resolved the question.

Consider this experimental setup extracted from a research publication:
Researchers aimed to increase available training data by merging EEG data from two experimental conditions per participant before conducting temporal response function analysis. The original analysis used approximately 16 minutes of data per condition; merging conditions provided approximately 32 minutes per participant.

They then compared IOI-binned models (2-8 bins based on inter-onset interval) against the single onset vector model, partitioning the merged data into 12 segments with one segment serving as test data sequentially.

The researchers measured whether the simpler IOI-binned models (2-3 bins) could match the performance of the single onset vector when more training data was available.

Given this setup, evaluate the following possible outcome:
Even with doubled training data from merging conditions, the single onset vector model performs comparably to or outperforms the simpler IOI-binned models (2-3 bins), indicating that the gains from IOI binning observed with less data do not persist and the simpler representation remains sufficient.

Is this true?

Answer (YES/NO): YES